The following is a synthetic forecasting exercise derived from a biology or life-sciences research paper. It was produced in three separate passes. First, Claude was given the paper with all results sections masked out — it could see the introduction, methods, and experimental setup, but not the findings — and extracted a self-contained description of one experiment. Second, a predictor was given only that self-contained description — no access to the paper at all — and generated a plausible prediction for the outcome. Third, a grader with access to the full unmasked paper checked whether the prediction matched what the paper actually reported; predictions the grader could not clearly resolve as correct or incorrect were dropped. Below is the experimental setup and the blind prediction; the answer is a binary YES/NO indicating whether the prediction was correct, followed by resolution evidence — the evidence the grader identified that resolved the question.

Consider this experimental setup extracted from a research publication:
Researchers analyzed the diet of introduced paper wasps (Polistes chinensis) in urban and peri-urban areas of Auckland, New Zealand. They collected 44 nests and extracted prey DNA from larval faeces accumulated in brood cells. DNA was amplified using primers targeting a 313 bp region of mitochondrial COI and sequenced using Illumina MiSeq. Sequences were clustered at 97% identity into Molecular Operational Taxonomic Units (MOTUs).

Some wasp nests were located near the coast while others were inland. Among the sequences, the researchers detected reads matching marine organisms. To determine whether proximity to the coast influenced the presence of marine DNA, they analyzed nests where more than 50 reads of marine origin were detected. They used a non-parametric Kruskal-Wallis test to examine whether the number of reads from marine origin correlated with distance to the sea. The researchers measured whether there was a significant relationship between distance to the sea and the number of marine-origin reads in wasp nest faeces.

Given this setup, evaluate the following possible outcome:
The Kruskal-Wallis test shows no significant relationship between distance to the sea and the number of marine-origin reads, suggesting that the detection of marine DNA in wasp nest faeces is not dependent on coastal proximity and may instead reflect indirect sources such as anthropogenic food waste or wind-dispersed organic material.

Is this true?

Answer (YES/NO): NO